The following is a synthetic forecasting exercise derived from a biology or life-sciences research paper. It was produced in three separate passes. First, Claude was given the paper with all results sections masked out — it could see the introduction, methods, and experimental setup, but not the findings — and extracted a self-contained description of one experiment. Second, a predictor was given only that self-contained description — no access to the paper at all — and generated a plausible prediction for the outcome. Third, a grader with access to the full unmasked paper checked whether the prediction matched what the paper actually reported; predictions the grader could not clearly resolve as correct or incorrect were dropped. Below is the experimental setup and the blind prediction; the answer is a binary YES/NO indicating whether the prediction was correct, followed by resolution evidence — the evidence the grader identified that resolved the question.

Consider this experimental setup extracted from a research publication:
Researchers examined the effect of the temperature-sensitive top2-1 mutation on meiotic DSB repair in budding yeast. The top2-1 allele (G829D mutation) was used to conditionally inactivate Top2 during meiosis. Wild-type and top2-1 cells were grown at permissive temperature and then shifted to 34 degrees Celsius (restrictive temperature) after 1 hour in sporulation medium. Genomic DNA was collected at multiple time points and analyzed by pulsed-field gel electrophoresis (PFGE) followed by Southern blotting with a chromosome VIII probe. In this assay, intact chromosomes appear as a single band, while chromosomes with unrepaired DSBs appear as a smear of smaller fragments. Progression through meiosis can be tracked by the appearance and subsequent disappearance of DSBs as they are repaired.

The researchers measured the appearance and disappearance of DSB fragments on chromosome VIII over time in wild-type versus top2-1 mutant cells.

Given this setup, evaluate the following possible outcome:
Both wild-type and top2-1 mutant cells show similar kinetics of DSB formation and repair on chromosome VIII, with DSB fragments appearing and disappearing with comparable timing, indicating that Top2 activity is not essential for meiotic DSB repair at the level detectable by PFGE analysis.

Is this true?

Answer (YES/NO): NO